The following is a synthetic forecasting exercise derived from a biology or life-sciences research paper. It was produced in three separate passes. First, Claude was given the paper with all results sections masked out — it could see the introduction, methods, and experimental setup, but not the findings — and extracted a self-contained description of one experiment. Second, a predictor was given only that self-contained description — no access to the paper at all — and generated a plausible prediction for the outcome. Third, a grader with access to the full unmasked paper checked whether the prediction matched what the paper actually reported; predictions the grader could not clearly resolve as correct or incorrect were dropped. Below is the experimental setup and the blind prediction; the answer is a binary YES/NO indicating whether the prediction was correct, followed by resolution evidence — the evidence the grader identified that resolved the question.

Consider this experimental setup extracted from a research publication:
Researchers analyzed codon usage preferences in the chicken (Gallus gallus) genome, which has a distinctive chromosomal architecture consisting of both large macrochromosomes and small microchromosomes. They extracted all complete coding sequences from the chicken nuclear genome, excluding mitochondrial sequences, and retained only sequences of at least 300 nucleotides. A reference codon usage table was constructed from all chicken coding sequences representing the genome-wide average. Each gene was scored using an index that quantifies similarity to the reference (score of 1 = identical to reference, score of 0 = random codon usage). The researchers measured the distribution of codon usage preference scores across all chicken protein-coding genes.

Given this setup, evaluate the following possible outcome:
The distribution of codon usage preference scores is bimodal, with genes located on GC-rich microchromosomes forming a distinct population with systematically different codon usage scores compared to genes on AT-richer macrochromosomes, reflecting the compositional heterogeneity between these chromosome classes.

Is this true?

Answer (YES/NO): YES